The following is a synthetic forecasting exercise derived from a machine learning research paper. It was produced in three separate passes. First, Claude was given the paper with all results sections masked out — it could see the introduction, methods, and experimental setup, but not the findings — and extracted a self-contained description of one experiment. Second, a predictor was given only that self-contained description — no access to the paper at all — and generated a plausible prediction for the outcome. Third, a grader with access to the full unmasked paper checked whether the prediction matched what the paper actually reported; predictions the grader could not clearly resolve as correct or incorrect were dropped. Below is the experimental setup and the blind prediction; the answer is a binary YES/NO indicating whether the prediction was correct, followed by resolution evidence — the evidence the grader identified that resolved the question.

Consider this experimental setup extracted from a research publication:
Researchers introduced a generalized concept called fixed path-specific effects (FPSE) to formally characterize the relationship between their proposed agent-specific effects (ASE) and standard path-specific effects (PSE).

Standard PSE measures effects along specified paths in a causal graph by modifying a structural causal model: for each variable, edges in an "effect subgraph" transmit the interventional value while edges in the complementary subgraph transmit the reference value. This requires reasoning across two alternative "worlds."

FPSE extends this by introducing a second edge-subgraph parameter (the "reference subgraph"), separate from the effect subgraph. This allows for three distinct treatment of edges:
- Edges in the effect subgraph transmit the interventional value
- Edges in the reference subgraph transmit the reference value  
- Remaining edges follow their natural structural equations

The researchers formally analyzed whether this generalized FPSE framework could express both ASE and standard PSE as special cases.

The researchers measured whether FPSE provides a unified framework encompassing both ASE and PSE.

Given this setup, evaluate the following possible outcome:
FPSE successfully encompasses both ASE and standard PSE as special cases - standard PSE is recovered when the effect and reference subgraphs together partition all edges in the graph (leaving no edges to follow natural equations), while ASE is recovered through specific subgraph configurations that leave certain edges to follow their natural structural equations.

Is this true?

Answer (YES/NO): NO